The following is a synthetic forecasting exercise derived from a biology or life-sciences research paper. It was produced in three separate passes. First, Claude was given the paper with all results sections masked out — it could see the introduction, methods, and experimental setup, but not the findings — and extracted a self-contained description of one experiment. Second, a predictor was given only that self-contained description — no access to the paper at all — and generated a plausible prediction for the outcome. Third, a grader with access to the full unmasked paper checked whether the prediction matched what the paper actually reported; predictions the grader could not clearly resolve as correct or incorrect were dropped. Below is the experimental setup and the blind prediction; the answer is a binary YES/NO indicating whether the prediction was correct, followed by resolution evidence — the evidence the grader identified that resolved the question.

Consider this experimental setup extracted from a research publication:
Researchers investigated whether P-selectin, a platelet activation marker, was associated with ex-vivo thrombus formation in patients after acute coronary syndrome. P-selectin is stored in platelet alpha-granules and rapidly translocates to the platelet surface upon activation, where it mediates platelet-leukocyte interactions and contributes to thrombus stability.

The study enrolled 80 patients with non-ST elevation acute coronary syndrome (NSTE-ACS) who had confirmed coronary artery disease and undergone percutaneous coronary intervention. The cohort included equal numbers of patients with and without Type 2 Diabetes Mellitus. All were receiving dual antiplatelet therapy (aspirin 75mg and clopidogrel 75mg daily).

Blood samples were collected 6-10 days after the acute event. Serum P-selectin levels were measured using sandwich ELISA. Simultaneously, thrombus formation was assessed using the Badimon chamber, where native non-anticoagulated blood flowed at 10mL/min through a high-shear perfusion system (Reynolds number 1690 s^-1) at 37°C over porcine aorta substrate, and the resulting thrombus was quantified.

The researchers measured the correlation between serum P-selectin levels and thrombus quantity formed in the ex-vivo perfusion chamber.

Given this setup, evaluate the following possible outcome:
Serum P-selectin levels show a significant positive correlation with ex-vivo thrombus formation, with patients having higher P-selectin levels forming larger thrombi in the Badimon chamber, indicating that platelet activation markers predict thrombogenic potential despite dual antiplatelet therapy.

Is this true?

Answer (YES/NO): NO